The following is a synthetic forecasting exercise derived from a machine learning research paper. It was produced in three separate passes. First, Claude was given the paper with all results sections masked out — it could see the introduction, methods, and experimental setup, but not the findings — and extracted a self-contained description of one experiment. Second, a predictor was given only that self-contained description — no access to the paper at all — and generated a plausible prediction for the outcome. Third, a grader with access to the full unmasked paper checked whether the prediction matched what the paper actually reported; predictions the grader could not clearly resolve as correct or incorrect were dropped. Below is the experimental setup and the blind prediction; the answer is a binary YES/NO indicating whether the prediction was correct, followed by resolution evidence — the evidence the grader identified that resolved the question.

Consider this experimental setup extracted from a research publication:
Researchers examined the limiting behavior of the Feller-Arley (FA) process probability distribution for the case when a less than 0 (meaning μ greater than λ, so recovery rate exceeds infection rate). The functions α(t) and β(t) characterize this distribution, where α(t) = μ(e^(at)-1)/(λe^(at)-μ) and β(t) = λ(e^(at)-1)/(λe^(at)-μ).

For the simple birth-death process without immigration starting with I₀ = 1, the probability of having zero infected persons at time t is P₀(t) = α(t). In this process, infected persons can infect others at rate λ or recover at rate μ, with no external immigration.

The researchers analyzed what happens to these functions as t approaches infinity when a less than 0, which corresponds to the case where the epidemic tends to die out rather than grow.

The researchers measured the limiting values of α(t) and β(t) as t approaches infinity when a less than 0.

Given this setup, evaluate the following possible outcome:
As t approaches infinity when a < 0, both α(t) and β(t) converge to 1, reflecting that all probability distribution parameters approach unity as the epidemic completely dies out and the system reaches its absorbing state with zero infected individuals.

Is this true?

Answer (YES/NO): NO